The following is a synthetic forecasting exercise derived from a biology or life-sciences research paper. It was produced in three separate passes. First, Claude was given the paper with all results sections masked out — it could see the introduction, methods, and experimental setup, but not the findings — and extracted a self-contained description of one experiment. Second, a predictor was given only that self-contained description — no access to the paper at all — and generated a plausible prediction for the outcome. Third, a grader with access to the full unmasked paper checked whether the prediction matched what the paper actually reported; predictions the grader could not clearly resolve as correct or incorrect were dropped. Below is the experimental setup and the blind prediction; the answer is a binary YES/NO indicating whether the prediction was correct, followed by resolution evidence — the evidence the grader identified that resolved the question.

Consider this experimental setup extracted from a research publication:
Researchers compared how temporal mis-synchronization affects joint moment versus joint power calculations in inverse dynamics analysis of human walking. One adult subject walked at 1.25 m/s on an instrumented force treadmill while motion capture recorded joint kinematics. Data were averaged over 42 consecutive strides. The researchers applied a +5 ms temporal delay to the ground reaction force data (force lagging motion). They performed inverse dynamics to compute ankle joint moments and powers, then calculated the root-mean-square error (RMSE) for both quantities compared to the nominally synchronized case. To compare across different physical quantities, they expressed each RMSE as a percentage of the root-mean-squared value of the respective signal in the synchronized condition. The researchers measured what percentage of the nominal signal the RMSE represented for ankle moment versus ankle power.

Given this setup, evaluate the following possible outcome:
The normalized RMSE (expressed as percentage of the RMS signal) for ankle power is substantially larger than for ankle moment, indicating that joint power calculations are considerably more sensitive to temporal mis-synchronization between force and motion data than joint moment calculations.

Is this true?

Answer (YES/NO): YES